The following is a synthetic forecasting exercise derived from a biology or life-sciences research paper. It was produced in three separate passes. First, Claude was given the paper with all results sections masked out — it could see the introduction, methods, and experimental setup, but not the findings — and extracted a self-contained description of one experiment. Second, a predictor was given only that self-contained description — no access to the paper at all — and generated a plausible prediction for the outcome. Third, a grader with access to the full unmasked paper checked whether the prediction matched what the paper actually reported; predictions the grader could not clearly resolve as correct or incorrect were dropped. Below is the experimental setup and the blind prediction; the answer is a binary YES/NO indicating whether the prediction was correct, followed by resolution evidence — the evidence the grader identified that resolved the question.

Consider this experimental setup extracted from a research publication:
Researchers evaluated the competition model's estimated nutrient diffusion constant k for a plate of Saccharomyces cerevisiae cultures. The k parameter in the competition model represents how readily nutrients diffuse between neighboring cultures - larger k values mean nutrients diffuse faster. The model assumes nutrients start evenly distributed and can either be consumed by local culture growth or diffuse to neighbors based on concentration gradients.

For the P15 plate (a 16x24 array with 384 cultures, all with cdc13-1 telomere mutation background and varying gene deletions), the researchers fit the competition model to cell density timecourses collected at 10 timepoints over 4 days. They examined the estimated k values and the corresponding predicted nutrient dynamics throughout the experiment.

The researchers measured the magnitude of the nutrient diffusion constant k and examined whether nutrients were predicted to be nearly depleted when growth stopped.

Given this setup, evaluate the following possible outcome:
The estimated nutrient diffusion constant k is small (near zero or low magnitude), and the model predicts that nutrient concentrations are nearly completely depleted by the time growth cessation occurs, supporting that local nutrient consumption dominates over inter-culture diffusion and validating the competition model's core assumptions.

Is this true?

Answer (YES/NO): NO